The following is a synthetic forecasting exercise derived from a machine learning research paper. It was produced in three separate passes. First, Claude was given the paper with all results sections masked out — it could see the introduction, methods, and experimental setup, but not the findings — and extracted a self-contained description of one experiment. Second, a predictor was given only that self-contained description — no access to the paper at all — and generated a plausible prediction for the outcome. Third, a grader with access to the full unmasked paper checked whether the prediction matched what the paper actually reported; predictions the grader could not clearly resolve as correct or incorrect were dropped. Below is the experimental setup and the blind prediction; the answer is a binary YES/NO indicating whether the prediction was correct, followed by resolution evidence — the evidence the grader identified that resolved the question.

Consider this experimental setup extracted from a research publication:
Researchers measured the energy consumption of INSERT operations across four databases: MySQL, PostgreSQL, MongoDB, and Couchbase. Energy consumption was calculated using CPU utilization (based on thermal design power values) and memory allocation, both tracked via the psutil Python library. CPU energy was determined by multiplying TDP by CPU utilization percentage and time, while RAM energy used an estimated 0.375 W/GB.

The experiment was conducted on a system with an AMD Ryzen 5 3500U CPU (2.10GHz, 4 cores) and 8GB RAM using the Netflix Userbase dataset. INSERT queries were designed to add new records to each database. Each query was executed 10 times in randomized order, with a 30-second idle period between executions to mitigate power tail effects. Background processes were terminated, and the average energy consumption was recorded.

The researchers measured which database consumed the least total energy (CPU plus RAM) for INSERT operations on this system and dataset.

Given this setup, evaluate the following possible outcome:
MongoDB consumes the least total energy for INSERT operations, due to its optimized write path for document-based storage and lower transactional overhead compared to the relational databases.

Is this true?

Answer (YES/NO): NO